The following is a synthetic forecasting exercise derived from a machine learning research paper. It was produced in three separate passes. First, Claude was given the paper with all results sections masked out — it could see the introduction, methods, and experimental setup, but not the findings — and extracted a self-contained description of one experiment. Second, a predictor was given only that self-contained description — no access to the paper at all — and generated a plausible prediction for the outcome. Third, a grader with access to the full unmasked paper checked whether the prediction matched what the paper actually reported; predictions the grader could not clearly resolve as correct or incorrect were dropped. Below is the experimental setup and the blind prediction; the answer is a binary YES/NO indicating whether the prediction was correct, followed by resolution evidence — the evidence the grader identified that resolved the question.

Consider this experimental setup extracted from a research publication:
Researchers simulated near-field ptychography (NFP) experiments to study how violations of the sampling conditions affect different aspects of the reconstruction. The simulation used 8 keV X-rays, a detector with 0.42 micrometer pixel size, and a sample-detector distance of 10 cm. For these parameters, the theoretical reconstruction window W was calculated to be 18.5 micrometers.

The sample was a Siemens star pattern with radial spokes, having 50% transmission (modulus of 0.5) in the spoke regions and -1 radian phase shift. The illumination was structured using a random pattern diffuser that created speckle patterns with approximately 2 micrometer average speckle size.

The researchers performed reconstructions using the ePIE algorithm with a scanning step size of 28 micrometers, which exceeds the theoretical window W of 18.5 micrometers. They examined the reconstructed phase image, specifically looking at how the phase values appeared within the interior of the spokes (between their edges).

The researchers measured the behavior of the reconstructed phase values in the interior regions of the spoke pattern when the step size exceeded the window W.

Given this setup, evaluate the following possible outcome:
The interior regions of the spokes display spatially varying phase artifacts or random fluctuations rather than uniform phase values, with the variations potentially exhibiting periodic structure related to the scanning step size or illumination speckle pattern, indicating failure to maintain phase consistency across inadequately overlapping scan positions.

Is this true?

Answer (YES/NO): NO